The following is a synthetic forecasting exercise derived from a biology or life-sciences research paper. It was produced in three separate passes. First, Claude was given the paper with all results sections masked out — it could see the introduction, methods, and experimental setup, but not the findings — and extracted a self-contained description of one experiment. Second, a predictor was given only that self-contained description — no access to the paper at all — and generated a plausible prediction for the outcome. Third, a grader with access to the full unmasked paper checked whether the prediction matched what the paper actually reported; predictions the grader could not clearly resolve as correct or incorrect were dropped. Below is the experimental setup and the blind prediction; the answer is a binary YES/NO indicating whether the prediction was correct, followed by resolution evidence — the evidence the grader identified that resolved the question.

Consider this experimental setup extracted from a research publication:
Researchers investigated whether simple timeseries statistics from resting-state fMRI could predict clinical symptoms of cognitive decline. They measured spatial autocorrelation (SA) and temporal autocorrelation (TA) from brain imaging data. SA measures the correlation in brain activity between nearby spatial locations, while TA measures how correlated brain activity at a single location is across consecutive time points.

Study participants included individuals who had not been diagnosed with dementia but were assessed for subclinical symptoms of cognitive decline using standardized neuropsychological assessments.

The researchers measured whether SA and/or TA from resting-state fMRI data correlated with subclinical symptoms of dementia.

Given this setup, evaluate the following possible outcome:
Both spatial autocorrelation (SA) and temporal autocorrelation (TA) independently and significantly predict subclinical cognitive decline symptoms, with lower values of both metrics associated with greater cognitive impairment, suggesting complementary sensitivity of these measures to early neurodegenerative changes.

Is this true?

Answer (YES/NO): NO